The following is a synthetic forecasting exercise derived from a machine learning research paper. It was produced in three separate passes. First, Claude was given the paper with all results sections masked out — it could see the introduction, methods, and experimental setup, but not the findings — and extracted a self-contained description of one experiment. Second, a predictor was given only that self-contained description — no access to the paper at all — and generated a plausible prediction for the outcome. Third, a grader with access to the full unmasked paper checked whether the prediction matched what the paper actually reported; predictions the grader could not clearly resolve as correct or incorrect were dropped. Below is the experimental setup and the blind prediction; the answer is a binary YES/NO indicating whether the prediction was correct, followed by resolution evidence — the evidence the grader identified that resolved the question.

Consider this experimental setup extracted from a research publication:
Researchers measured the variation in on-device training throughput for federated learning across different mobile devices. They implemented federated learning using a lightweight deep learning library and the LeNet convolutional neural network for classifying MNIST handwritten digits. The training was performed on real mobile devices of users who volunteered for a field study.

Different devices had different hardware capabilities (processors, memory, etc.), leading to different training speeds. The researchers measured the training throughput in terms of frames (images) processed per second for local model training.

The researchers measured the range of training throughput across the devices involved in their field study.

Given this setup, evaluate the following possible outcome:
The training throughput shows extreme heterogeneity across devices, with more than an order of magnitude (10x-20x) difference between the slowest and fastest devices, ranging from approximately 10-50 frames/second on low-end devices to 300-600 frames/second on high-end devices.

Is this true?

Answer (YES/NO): NO